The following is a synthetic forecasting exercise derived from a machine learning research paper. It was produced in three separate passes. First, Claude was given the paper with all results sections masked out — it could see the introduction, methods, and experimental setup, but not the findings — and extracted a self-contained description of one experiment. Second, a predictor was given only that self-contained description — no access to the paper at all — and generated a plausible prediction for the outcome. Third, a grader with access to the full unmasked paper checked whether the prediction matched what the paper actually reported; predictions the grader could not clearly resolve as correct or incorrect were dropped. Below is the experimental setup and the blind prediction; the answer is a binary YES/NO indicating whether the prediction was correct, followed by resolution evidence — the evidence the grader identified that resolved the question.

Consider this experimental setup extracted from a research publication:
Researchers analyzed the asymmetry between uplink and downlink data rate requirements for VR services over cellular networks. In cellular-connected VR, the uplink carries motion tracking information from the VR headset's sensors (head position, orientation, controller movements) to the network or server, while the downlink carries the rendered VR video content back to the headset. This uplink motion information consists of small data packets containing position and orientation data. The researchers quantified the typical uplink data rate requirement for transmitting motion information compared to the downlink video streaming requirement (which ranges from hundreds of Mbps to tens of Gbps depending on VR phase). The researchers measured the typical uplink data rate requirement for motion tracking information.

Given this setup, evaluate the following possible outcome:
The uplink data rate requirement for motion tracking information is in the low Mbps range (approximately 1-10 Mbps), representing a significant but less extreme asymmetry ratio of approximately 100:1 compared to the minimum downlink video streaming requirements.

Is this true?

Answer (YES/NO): NO